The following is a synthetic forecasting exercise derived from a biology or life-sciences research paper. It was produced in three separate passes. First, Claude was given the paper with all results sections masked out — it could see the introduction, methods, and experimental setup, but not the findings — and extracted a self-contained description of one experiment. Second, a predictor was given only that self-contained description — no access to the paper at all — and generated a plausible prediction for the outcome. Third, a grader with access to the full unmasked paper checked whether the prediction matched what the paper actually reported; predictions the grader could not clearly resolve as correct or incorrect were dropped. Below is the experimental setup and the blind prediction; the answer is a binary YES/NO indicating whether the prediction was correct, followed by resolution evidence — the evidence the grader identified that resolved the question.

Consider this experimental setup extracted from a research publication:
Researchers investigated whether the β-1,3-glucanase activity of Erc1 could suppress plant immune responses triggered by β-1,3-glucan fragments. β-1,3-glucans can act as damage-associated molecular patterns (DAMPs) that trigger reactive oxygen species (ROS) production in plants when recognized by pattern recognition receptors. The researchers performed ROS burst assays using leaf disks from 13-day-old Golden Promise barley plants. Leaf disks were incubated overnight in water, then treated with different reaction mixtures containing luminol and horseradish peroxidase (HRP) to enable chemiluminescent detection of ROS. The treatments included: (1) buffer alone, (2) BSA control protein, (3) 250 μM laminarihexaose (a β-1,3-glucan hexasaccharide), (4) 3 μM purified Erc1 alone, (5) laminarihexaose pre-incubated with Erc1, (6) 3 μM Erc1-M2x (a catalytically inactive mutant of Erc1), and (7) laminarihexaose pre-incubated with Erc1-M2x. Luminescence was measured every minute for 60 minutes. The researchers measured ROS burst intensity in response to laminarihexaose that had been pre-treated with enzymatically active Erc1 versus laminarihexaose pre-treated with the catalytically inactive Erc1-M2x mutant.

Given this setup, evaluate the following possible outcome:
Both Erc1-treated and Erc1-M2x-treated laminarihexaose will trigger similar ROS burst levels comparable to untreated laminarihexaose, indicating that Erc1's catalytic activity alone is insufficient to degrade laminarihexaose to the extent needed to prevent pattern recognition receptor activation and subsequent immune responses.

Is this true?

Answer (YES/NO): NO